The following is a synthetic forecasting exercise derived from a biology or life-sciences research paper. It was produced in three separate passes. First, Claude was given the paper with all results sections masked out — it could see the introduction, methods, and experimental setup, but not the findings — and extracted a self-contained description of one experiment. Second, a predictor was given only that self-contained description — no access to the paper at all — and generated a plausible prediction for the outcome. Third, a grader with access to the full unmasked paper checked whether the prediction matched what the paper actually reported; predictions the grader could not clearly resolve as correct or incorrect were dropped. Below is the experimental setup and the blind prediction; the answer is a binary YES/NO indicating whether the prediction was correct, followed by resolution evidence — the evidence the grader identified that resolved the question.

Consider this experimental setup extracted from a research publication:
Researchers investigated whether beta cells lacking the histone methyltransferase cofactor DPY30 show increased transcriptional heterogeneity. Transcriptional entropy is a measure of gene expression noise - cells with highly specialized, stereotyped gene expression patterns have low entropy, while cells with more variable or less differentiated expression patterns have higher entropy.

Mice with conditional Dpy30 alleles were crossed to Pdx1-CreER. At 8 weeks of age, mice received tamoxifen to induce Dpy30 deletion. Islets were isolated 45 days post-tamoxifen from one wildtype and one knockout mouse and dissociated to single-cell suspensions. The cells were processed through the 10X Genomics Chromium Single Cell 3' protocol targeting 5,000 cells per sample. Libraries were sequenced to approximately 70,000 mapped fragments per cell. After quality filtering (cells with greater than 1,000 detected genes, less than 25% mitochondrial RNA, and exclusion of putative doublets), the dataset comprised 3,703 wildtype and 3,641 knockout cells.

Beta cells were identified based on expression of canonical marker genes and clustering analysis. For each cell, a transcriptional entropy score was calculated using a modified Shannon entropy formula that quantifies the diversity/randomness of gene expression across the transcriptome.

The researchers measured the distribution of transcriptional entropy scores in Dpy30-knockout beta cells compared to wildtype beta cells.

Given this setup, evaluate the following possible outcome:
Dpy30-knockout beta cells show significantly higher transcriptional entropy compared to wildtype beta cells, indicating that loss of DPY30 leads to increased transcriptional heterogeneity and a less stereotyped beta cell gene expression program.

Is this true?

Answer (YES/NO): YES